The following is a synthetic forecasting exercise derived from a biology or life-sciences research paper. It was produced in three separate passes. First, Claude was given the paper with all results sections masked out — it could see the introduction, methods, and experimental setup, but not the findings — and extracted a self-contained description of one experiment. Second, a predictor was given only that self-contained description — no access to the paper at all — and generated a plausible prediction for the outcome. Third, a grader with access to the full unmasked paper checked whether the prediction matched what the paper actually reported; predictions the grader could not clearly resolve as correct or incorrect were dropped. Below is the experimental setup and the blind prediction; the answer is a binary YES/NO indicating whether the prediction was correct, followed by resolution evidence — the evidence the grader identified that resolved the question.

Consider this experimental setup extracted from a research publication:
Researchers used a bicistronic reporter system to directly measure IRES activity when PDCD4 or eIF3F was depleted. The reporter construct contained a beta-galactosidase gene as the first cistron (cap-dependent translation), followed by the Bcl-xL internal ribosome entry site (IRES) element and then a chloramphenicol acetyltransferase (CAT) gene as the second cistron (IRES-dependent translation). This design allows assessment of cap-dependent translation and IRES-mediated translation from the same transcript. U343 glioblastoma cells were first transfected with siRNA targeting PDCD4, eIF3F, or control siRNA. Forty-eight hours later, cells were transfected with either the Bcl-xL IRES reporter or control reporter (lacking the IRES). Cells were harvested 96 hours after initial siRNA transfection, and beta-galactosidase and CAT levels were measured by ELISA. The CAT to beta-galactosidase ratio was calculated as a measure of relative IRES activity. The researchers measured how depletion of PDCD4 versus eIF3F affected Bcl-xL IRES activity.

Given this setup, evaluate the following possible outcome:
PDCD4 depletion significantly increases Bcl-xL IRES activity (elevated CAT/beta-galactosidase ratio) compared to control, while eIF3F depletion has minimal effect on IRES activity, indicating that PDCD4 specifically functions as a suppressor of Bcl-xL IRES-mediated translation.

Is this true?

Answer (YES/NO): NO